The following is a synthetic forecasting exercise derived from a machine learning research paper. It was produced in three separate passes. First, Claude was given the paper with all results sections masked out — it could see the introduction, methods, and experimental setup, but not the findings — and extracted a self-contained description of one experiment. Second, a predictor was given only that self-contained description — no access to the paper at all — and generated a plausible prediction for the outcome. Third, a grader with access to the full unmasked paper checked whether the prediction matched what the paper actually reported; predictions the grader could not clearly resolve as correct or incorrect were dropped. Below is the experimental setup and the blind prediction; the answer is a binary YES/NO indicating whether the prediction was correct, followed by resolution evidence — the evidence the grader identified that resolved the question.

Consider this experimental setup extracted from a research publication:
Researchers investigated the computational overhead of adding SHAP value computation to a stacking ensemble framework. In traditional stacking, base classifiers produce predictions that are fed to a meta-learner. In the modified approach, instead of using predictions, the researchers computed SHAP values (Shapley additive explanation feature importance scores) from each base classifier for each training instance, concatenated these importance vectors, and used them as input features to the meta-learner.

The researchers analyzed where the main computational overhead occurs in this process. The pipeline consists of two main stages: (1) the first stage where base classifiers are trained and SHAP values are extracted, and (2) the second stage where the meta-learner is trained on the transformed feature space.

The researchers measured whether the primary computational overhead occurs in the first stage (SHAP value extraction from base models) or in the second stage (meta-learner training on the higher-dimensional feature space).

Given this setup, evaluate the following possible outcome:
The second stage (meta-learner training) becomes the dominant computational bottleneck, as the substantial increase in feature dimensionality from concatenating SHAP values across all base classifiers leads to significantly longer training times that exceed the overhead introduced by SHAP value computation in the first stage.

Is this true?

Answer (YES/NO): NO